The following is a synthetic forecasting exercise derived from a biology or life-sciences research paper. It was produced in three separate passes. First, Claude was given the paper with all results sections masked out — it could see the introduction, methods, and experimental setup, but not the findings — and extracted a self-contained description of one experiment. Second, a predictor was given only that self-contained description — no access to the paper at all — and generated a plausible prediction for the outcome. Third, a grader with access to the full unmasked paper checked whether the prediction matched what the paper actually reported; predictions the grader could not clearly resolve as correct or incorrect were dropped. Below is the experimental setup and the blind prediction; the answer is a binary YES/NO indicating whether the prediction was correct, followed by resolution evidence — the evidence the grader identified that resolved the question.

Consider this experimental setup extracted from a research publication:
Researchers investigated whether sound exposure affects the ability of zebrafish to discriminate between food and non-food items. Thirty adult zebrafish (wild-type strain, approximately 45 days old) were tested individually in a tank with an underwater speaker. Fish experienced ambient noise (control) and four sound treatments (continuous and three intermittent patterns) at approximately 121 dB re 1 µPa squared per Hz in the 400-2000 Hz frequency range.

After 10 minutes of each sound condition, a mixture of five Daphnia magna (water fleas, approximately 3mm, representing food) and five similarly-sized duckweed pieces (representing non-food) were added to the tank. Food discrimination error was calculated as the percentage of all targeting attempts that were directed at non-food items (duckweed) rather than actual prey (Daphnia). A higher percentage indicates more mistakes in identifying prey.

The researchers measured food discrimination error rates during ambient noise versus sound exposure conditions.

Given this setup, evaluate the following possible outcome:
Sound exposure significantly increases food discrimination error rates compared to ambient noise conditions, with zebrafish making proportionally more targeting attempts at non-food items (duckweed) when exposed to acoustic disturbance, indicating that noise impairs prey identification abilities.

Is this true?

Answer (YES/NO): NO